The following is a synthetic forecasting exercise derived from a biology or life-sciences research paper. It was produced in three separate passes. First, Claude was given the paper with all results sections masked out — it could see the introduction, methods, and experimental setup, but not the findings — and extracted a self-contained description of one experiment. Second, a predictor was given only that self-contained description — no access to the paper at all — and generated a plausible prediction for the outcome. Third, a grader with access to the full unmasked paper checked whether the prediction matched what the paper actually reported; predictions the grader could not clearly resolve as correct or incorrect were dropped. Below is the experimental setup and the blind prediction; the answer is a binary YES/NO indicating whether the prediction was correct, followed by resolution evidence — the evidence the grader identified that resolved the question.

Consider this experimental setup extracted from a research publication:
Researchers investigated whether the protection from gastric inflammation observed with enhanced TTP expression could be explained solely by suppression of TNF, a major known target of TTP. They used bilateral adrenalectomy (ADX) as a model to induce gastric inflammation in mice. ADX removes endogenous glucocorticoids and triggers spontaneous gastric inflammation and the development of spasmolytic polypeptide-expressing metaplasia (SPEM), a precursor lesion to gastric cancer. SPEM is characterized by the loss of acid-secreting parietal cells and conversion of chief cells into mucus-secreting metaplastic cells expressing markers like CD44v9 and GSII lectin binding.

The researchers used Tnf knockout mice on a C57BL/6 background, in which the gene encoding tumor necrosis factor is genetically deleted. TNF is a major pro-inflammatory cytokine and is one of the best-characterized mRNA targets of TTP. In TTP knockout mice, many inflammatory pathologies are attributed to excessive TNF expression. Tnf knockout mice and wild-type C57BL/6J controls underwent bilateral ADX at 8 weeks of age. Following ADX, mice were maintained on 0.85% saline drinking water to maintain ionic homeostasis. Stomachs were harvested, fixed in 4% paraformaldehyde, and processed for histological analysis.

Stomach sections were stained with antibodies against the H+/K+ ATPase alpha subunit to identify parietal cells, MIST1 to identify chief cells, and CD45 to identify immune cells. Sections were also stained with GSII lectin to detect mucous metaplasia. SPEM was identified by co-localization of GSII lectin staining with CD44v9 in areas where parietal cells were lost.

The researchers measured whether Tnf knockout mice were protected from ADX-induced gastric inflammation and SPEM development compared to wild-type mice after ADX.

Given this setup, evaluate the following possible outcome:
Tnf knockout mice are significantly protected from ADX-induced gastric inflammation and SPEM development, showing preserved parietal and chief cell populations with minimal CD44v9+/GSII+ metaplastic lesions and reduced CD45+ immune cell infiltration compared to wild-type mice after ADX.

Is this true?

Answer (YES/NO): NO